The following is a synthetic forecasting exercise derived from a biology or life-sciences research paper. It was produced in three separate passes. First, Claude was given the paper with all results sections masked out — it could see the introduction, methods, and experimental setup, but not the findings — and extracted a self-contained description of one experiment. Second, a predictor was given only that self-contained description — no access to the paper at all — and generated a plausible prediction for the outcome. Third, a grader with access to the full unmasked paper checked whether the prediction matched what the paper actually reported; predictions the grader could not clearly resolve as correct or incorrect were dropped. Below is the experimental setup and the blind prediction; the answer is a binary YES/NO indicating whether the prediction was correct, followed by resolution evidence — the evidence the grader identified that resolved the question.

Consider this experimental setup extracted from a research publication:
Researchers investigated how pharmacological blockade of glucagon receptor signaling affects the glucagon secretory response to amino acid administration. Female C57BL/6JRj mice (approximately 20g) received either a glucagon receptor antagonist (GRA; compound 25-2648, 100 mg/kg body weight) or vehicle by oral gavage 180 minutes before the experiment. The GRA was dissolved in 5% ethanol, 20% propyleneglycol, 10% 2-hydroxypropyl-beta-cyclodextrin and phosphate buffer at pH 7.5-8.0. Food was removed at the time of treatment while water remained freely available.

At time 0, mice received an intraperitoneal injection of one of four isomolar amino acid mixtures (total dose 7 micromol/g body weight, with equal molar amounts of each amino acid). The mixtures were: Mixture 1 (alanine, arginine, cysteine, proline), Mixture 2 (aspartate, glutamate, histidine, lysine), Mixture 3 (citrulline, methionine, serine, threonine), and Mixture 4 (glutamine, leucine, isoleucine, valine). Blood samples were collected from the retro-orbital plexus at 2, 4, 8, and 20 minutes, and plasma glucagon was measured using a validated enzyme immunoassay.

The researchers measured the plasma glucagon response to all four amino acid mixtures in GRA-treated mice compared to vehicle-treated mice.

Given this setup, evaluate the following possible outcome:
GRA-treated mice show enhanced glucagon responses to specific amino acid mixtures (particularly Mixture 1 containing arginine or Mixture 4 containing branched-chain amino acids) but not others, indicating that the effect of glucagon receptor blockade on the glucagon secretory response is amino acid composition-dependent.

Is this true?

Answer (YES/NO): NO